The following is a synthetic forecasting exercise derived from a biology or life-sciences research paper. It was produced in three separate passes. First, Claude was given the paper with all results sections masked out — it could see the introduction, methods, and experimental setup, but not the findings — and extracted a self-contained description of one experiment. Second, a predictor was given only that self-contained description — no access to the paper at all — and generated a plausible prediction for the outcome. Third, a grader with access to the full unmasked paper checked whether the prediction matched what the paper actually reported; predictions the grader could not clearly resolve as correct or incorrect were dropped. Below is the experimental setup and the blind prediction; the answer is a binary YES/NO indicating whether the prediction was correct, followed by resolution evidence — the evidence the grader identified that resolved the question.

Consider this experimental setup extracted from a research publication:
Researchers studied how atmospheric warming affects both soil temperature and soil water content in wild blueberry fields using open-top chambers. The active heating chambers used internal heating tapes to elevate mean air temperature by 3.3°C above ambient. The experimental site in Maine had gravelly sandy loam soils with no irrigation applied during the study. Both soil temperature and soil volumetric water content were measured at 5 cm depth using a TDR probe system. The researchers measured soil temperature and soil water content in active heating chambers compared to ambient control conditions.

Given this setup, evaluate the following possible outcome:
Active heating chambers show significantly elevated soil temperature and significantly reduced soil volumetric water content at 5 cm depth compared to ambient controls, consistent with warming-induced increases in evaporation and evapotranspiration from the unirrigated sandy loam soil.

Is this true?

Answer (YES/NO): NO